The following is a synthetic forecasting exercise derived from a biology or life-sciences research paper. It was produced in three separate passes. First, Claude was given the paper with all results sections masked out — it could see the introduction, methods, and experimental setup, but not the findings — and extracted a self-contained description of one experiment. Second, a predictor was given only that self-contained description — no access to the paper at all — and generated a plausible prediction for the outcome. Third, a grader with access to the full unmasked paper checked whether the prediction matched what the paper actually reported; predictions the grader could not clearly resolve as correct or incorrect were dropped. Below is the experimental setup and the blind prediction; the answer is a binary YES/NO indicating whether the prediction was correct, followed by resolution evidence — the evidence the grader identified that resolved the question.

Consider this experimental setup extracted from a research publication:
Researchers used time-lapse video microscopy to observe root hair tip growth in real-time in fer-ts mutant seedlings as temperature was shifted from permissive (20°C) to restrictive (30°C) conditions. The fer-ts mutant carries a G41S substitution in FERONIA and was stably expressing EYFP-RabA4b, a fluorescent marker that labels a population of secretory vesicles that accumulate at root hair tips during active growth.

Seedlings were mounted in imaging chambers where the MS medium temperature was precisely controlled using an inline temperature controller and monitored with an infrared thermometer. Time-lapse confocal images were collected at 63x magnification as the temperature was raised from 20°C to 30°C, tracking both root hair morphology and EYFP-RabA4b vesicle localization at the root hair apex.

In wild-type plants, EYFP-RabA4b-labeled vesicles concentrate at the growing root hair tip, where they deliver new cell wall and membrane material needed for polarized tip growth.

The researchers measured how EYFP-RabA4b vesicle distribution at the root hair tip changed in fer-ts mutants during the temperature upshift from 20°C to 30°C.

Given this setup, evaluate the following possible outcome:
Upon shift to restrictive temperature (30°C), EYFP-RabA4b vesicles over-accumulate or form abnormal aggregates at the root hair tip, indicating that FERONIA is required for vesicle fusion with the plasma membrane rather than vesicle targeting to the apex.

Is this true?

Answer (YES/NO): NO